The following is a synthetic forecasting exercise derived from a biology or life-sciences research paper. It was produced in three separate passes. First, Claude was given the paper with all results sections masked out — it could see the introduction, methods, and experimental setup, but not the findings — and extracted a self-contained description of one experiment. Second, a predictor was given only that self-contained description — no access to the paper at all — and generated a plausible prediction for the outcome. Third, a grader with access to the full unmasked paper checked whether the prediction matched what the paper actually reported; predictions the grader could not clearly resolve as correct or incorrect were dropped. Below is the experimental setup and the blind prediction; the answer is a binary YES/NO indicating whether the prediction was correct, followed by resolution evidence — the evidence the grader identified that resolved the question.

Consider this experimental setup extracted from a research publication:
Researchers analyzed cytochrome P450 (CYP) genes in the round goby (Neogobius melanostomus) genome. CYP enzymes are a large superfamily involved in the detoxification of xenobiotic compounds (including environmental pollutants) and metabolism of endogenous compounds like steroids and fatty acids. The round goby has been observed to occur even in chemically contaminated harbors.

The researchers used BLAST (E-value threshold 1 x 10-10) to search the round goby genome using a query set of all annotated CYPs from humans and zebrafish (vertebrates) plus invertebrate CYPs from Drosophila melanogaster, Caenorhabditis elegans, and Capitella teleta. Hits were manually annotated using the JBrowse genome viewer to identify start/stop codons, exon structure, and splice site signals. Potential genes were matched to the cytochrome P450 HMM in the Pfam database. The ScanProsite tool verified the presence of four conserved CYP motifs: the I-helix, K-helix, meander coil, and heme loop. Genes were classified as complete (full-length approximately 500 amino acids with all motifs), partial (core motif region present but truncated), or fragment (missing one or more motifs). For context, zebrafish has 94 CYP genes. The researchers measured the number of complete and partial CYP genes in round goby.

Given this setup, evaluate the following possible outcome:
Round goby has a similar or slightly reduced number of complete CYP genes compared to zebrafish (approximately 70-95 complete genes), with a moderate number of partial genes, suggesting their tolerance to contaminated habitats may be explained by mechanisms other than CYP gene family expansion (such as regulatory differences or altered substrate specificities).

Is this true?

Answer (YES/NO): NO